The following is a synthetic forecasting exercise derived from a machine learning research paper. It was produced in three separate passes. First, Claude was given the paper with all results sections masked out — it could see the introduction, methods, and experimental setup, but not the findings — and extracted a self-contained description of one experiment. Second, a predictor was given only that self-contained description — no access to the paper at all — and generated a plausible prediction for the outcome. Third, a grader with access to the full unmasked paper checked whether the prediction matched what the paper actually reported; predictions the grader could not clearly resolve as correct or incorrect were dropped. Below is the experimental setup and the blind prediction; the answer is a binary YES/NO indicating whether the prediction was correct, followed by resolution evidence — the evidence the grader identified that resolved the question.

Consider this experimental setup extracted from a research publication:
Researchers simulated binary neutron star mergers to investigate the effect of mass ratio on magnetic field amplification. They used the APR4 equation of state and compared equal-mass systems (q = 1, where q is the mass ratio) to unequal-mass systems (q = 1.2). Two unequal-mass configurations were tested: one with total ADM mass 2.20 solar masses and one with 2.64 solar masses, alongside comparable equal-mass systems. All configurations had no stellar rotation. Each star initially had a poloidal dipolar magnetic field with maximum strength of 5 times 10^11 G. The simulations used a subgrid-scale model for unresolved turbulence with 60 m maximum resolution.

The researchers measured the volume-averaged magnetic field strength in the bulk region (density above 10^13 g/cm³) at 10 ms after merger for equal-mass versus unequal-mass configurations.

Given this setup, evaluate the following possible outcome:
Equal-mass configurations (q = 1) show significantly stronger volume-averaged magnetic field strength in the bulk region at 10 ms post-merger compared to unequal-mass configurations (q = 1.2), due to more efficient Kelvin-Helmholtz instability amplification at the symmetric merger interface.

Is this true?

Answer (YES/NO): NO